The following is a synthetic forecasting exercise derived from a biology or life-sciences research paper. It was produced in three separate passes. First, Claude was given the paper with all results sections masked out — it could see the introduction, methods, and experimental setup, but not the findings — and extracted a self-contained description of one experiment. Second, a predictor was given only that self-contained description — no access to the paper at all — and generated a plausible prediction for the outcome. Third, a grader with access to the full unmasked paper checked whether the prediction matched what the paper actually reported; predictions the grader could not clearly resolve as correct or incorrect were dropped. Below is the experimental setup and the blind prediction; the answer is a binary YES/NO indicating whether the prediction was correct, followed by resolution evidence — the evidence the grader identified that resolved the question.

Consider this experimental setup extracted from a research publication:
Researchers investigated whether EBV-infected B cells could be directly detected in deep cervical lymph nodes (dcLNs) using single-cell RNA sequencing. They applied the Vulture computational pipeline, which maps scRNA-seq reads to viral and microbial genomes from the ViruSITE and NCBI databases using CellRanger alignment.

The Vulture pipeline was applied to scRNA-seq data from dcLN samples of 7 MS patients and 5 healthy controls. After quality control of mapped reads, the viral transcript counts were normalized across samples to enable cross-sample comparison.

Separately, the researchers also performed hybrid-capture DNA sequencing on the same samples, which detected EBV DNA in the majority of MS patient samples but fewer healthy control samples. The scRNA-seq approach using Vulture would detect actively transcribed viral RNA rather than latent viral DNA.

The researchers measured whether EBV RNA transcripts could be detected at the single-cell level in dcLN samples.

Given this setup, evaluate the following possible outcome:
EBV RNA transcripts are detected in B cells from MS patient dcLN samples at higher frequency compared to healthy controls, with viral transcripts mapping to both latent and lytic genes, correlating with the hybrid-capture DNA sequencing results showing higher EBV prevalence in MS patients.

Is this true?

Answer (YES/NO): NO